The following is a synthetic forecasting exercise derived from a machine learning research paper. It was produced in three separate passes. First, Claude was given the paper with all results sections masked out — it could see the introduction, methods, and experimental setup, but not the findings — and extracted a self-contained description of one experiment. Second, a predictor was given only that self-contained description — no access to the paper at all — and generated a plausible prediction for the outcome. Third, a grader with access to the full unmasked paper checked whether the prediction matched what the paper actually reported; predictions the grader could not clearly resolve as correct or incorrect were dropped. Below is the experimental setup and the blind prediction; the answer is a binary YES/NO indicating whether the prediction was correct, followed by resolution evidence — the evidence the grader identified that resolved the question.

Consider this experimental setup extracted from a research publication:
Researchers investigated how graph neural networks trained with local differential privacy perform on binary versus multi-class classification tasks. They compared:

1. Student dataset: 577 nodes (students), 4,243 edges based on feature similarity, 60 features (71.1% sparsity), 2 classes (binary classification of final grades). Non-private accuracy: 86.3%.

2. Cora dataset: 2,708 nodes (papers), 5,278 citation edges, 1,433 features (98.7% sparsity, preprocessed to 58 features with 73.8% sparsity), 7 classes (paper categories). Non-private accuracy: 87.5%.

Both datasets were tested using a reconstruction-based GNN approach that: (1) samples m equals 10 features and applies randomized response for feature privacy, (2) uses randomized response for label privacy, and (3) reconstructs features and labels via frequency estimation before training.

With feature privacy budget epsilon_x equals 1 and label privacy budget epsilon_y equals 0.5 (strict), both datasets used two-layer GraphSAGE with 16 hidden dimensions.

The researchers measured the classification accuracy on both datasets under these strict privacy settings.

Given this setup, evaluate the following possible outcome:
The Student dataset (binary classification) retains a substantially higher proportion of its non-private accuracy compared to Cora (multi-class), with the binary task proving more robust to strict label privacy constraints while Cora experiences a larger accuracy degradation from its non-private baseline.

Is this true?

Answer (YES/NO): YES